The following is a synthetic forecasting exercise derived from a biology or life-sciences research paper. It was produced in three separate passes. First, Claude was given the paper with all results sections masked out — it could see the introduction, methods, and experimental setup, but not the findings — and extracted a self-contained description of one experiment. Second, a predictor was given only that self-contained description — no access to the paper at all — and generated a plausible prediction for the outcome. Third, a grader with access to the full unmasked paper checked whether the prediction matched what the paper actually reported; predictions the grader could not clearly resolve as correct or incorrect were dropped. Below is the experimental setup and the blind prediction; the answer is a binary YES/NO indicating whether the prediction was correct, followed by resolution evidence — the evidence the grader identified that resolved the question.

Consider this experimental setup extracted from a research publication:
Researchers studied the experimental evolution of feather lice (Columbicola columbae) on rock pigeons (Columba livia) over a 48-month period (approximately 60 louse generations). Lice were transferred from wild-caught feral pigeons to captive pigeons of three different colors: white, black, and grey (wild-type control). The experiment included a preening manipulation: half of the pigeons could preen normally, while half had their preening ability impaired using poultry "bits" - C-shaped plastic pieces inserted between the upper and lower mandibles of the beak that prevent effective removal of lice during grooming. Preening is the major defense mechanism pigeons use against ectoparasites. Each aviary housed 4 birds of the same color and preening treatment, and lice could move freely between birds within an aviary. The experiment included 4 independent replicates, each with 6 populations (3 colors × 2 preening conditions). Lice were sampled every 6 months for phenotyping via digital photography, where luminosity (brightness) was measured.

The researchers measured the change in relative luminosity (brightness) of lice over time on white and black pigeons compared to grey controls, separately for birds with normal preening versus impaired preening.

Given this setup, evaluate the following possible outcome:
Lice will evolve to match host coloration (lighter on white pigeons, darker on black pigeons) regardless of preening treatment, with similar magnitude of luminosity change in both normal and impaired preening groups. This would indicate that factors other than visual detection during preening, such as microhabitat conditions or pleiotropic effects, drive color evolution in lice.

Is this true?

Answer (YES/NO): NO